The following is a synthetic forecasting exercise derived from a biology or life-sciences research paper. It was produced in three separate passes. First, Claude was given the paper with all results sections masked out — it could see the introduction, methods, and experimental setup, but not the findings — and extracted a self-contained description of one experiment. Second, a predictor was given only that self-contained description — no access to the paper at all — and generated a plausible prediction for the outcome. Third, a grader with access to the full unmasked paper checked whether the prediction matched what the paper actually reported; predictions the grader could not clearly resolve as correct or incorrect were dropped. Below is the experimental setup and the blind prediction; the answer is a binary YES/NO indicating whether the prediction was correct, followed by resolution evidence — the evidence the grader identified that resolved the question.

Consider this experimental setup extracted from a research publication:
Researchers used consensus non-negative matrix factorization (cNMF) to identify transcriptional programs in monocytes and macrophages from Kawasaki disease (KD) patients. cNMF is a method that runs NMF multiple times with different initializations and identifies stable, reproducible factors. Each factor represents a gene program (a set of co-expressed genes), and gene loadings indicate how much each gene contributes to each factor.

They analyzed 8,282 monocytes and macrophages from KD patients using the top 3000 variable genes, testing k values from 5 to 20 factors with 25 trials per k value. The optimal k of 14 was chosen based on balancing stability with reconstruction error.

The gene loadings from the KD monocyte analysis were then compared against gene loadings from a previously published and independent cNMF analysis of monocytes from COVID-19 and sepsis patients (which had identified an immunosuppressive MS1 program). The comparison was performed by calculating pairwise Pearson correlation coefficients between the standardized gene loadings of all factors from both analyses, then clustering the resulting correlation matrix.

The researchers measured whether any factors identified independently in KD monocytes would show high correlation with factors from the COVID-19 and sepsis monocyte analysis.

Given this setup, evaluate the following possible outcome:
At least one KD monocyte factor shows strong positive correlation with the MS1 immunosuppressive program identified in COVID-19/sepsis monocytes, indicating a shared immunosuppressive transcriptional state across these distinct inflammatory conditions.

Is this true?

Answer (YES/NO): YES